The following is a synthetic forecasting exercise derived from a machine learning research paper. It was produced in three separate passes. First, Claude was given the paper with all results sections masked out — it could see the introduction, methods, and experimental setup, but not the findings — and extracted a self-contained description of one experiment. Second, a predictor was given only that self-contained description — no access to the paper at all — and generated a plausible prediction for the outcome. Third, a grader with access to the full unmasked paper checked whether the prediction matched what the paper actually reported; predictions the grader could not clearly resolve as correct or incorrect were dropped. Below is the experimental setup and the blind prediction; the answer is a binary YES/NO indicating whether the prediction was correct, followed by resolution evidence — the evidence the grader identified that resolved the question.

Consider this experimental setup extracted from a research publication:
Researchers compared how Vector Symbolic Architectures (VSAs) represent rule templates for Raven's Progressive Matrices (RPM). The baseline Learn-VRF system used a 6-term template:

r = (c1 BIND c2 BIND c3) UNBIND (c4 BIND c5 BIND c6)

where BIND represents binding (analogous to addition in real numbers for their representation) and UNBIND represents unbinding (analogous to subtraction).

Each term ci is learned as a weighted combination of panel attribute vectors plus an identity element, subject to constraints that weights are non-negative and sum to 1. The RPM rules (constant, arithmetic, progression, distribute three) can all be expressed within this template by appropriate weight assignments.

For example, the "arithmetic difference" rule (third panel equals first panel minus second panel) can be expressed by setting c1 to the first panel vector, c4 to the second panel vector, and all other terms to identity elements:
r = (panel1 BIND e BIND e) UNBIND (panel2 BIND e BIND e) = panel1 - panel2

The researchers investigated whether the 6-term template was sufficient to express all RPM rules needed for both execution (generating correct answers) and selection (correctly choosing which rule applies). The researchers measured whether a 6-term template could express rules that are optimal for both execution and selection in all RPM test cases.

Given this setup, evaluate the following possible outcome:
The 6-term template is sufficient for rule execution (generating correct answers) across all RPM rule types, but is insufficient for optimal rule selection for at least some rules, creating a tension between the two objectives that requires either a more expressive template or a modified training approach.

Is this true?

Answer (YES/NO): YES